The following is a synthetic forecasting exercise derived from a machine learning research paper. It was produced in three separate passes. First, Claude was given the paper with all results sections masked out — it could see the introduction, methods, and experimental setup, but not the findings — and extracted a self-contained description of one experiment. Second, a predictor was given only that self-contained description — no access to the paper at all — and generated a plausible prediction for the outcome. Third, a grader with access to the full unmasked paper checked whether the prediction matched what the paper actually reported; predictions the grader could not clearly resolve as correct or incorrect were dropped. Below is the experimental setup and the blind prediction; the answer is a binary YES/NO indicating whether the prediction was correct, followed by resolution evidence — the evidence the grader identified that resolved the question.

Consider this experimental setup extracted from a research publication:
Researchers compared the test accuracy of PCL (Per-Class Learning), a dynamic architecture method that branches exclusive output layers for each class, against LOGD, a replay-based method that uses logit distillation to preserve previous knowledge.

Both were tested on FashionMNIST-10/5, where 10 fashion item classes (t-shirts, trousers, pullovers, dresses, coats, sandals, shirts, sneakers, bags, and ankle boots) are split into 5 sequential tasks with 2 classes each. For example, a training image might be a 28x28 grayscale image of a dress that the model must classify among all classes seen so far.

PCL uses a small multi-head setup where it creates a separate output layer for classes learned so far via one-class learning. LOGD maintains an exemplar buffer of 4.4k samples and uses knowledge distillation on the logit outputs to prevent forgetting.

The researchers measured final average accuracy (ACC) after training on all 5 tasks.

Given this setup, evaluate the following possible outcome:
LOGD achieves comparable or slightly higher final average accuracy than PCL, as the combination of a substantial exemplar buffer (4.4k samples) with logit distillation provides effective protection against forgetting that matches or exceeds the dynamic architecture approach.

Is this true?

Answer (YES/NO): YES